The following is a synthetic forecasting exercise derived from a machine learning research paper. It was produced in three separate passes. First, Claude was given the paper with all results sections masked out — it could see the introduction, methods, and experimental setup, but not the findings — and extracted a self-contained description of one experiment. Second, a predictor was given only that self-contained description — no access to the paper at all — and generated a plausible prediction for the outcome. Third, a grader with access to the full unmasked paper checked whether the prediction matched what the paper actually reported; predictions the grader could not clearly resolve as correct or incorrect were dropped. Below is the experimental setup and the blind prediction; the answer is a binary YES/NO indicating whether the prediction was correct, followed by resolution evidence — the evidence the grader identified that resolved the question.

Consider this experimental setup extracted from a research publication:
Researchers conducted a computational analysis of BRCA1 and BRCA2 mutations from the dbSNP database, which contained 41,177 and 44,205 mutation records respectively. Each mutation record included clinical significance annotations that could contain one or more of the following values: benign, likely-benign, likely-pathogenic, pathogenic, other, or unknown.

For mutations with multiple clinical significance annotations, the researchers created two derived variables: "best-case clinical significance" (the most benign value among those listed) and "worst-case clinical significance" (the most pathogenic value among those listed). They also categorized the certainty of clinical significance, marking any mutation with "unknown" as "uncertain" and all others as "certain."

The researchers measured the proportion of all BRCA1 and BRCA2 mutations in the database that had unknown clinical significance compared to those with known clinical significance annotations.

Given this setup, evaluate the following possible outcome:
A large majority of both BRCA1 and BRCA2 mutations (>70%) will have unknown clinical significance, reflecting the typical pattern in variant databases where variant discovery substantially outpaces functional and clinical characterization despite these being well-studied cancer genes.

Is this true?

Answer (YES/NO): YES